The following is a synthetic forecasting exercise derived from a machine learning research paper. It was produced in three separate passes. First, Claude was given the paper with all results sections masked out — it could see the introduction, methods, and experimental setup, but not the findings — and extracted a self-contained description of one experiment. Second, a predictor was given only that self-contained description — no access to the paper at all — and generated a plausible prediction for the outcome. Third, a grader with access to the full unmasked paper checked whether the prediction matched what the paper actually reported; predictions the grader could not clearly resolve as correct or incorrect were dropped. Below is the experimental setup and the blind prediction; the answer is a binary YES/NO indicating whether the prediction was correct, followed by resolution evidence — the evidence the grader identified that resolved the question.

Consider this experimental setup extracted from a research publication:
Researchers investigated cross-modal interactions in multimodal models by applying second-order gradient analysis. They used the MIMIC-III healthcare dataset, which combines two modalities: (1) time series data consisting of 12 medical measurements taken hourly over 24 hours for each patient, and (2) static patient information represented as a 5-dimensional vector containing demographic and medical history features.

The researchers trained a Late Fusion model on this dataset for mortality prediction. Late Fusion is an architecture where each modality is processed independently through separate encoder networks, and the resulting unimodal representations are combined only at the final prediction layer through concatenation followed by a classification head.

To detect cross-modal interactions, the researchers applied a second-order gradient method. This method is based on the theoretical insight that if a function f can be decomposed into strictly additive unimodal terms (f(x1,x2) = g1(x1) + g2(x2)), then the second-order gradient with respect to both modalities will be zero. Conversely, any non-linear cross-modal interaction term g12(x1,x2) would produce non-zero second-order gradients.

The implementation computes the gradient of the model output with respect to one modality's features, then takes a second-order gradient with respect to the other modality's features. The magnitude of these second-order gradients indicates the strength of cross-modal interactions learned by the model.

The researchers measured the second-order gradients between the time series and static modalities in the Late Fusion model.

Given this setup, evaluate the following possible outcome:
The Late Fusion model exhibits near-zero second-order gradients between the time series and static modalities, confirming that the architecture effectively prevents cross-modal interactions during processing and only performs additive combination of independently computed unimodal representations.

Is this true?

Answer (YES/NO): YES